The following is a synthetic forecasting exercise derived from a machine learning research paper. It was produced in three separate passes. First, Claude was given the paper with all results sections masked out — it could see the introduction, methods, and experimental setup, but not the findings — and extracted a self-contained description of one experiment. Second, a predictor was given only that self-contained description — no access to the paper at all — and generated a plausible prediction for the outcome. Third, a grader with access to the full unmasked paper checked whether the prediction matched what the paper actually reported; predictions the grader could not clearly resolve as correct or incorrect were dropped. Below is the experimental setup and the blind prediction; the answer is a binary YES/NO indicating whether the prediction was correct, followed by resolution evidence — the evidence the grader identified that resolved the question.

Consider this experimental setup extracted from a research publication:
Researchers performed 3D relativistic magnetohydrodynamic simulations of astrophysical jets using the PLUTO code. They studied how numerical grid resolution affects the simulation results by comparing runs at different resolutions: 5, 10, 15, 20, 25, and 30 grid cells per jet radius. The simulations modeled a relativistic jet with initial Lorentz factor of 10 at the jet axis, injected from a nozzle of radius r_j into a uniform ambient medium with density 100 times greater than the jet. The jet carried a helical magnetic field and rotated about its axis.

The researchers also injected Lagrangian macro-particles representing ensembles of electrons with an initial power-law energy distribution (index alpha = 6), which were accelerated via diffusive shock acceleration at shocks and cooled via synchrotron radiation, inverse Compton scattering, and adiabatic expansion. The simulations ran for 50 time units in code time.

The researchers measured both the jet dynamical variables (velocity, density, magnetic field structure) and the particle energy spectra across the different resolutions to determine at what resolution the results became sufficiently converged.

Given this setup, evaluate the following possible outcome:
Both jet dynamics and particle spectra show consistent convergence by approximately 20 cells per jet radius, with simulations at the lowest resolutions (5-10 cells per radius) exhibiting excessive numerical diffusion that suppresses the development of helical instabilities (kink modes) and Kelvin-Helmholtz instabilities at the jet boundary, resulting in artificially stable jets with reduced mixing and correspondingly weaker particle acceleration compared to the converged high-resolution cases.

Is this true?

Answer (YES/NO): NO